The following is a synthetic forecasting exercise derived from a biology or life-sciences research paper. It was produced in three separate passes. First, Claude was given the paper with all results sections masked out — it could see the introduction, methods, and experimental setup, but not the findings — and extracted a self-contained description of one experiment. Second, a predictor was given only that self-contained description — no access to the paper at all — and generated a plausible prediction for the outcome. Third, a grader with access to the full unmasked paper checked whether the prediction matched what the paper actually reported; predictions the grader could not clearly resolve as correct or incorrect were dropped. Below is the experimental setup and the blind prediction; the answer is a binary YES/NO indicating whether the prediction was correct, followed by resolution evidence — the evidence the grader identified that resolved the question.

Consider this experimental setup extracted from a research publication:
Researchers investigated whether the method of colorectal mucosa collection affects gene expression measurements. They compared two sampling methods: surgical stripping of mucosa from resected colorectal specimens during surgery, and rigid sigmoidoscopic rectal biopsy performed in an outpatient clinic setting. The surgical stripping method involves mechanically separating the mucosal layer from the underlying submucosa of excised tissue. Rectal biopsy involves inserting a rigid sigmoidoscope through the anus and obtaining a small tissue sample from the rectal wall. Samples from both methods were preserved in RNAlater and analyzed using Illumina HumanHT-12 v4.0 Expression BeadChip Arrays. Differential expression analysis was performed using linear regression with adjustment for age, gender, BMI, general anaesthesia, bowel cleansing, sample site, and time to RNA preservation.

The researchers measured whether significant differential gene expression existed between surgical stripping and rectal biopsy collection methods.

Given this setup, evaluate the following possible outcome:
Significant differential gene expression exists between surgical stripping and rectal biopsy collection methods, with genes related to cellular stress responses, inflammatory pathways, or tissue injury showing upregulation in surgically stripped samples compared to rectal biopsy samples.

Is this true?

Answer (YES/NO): NO